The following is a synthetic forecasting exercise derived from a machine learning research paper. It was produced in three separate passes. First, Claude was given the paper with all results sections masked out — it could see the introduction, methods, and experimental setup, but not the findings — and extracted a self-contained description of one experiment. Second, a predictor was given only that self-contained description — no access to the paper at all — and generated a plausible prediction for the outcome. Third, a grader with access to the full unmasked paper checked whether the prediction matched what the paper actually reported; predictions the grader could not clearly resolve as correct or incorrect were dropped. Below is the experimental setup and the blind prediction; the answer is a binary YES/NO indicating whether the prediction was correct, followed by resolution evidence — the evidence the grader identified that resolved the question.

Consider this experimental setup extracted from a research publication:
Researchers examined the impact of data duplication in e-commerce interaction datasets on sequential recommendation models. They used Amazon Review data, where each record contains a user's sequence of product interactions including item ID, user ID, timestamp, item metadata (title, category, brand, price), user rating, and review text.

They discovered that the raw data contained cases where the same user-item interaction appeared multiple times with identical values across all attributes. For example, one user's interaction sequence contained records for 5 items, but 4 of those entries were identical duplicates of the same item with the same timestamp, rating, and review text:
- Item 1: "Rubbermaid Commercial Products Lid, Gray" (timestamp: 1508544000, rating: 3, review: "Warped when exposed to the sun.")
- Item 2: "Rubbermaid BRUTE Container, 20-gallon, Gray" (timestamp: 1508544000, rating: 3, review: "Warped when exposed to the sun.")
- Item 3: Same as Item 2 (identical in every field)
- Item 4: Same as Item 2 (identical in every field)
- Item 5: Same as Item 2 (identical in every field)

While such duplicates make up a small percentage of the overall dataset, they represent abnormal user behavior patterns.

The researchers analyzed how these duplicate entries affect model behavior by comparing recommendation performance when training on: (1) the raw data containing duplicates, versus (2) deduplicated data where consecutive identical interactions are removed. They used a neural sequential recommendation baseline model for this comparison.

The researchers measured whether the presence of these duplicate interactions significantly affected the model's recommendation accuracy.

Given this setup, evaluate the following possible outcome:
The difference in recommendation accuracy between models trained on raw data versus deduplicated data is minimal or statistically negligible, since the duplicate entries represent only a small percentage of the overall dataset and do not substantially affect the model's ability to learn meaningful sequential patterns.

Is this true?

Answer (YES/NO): NO